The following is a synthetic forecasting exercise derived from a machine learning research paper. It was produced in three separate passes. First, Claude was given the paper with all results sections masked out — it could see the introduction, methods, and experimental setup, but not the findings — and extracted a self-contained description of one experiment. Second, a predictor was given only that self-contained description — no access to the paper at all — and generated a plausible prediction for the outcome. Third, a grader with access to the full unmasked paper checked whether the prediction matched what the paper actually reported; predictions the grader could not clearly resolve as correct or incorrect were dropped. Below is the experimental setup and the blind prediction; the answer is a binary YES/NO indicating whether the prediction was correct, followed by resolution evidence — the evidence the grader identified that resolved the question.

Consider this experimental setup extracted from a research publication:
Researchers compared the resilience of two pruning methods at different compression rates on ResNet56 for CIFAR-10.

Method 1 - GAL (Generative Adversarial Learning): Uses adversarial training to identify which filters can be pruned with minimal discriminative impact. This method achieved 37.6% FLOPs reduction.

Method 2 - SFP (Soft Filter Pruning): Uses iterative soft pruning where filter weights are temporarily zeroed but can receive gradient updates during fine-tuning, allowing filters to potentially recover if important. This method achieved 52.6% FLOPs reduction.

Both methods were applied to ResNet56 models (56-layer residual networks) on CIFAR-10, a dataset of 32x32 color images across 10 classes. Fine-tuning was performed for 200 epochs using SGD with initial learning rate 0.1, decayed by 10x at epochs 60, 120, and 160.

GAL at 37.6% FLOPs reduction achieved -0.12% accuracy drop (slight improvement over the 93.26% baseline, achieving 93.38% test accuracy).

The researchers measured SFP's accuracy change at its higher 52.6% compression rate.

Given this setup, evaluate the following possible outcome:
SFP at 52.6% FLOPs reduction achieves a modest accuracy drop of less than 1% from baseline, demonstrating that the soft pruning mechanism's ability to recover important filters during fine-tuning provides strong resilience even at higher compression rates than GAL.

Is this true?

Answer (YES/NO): NO